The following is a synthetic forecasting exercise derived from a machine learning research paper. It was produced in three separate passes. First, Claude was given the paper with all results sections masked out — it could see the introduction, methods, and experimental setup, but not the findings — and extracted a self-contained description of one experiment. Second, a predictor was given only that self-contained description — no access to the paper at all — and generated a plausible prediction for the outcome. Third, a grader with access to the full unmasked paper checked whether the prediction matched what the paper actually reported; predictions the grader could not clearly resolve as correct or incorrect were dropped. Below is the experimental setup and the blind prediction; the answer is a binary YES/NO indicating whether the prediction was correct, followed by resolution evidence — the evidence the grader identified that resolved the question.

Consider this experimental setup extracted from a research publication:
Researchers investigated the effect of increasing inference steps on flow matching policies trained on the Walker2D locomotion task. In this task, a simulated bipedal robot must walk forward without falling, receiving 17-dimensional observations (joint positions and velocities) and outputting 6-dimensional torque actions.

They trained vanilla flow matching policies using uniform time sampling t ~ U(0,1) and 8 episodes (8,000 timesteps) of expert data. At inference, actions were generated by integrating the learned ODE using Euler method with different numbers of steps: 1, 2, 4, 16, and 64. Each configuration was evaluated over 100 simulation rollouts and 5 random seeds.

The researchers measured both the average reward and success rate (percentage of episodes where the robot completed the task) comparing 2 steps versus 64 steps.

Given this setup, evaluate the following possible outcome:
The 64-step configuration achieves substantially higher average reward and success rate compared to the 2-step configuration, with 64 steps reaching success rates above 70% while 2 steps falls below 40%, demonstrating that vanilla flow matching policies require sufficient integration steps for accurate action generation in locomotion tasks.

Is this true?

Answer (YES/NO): NO